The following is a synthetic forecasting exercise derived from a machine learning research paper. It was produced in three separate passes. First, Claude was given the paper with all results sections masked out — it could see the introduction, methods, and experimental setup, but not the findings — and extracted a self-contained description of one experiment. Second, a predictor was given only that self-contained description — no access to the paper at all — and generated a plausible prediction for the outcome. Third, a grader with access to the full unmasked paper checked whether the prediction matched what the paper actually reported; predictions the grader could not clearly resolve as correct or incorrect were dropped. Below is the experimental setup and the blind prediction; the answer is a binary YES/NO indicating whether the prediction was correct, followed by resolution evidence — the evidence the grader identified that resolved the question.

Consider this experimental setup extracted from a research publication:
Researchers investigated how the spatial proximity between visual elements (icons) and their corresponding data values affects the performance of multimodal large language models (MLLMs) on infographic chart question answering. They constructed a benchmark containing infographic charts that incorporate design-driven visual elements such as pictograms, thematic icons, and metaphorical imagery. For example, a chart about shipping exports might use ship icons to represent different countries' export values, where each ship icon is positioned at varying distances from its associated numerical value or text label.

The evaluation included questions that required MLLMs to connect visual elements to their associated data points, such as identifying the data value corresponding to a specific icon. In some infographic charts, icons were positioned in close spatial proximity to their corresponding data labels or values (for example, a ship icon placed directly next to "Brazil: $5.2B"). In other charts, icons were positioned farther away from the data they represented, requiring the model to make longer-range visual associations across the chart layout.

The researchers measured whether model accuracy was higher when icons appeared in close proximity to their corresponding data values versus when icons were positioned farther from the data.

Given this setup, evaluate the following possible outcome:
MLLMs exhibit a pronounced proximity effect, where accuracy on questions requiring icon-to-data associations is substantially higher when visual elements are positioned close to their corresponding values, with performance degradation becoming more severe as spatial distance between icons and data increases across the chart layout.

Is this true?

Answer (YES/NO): NO